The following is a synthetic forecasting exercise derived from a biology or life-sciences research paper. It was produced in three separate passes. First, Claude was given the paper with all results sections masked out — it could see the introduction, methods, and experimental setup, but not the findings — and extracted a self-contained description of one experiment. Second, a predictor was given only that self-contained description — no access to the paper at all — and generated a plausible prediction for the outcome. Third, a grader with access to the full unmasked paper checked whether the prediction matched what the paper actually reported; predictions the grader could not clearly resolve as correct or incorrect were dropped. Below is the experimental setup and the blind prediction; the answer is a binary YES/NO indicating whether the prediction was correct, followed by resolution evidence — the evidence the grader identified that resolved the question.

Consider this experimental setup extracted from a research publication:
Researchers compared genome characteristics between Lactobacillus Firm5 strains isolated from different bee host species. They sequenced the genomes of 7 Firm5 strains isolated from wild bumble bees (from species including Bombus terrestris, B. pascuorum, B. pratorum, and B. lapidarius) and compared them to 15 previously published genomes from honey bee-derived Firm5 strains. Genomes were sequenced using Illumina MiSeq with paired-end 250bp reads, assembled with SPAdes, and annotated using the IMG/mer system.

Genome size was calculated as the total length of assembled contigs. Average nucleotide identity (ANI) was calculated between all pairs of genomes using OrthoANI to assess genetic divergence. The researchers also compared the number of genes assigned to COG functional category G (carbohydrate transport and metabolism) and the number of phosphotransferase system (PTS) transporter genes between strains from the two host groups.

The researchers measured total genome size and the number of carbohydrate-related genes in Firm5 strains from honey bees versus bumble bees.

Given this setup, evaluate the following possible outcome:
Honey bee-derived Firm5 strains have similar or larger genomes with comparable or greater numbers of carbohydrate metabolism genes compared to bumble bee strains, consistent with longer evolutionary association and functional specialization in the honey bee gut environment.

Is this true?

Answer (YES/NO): YES